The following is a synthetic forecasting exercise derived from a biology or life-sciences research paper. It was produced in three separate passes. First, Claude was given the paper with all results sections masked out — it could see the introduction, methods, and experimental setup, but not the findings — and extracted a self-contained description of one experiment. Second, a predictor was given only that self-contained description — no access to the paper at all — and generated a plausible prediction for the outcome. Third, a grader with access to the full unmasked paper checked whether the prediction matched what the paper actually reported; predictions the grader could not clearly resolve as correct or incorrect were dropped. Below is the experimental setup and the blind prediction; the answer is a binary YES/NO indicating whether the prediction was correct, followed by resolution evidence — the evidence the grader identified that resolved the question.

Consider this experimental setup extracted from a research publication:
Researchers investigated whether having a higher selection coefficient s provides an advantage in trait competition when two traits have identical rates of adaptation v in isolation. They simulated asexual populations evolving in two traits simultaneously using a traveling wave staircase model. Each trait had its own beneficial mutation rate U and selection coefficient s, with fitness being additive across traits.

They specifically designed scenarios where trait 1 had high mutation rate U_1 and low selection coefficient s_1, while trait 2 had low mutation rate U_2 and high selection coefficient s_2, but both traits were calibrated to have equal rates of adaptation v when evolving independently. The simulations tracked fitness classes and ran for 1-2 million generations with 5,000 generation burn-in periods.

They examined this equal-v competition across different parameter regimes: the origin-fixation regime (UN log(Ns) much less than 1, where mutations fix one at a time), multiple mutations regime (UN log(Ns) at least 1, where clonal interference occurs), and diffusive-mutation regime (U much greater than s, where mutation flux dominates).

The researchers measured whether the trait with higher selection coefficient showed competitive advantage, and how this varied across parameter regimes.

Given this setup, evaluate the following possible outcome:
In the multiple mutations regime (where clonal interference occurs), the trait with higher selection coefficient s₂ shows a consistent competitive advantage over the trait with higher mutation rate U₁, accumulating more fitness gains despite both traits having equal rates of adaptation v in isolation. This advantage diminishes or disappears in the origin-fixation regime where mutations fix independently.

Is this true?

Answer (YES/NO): NO